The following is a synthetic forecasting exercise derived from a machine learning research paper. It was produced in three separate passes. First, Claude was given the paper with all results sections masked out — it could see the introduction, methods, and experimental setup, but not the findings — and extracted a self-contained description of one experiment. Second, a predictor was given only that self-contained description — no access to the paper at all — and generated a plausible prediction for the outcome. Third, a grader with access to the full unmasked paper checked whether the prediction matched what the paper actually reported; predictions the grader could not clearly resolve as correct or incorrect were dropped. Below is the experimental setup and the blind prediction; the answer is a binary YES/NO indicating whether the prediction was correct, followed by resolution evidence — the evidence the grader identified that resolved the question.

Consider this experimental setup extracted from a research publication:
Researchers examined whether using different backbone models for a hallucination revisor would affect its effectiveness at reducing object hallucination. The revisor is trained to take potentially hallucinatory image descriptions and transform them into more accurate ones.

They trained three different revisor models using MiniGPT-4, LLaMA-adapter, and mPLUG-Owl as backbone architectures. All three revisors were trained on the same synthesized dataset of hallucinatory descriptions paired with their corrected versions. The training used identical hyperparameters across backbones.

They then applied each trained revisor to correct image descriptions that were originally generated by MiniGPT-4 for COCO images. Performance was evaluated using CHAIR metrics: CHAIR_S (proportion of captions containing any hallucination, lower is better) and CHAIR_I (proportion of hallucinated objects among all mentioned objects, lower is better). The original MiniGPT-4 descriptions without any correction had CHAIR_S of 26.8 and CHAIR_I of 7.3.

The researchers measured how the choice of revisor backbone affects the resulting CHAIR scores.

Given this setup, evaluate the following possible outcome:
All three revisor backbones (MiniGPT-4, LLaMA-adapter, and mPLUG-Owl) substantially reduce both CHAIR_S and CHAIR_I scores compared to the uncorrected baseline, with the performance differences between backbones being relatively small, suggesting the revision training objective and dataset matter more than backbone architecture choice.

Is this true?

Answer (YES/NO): YES